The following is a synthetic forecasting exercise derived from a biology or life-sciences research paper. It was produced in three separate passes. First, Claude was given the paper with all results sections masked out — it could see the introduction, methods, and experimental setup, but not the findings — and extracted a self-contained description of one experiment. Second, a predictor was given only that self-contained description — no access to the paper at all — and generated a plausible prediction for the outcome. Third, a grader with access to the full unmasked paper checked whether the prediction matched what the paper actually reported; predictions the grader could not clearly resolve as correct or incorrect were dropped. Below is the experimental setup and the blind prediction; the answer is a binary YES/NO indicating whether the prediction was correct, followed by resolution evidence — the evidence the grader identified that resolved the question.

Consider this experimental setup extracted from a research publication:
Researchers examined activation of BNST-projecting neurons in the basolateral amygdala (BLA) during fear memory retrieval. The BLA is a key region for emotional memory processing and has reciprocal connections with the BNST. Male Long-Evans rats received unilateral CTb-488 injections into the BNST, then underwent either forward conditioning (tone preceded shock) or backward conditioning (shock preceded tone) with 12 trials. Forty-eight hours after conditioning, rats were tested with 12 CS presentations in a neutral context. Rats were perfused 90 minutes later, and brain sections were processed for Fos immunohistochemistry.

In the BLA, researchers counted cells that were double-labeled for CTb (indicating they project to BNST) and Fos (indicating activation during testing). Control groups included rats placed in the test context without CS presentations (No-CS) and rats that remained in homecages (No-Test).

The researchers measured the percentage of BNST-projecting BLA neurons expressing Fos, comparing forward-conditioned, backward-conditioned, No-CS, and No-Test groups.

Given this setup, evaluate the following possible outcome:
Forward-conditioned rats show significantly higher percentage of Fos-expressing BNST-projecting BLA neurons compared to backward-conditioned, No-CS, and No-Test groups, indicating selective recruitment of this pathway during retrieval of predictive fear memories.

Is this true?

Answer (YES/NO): NO